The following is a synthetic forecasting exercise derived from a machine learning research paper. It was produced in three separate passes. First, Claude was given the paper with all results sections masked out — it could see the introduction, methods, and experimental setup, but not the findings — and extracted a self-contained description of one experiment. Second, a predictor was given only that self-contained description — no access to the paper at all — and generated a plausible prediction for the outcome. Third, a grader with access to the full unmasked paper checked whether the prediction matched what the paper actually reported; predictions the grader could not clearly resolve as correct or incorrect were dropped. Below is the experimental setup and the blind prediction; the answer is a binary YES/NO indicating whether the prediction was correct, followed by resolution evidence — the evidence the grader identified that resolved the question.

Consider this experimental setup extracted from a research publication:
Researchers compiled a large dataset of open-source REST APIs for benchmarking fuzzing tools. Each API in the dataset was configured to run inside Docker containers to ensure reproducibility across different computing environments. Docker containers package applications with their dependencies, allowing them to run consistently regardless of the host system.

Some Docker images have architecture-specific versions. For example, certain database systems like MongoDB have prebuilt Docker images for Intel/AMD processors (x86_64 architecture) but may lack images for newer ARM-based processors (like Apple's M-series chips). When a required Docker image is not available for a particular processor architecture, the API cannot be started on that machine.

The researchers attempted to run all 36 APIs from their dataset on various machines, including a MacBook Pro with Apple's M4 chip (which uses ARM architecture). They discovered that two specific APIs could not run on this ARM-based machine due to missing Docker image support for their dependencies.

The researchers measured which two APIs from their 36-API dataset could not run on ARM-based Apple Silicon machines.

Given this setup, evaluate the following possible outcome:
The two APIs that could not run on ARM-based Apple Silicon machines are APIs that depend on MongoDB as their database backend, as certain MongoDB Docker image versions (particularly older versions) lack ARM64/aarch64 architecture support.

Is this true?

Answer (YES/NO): YES